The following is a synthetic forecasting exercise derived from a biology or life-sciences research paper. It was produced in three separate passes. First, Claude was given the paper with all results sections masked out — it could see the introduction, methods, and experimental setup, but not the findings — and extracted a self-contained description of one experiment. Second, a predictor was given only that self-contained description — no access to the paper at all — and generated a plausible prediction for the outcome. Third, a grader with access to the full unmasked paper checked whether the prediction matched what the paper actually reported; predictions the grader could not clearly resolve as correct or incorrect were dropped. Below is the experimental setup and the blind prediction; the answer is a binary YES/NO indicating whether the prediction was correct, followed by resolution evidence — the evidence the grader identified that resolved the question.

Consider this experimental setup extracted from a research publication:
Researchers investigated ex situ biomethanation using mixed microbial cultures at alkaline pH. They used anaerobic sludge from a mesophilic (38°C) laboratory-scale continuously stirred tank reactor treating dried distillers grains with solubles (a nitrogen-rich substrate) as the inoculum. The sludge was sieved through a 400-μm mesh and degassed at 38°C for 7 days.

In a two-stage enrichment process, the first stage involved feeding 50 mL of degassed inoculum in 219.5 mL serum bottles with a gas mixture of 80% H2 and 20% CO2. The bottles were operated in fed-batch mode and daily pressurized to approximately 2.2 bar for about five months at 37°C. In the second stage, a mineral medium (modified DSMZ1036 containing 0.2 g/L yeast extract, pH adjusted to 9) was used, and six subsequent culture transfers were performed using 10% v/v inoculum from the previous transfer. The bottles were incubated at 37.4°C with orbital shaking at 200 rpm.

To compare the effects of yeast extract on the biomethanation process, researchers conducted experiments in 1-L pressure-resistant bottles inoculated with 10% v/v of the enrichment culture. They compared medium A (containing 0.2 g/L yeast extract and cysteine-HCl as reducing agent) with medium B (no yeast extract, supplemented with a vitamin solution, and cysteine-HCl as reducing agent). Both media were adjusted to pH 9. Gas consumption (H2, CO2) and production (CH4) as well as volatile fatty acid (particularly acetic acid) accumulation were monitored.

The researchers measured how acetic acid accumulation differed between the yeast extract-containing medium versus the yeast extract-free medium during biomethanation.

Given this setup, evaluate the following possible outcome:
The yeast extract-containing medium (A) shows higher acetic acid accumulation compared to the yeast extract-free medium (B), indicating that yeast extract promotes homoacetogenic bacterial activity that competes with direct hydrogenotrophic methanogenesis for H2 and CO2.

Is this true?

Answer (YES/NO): NO